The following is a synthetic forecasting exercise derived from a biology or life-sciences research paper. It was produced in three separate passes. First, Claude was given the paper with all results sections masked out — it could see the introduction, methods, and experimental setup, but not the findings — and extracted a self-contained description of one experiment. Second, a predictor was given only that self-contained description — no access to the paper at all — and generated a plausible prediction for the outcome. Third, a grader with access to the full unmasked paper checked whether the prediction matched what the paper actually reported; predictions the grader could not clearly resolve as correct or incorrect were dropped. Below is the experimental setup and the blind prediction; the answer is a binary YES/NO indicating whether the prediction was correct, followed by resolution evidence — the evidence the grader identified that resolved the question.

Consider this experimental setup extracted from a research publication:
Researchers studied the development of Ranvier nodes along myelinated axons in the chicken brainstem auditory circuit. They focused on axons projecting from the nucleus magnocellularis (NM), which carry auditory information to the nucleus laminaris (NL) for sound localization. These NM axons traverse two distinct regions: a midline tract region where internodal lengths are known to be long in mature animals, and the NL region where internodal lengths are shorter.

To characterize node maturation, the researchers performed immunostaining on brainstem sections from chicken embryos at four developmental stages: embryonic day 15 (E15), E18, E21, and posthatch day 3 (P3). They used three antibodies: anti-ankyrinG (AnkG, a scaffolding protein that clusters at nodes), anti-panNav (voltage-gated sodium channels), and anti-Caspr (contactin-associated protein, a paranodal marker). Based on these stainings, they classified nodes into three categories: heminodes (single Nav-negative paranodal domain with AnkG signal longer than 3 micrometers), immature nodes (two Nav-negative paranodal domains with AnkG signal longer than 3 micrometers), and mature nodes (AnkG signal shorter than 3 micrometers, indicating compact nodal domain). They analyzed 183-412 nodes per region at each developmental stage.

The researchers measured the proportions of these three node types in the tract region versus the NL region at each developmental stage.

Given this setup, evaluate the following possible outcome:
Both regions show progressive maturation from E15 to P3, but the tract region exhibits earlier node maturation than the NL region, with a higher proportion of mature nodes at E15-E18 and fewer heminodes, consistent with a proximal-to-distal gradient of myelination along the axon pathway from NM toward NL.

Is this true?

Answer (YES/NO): NO